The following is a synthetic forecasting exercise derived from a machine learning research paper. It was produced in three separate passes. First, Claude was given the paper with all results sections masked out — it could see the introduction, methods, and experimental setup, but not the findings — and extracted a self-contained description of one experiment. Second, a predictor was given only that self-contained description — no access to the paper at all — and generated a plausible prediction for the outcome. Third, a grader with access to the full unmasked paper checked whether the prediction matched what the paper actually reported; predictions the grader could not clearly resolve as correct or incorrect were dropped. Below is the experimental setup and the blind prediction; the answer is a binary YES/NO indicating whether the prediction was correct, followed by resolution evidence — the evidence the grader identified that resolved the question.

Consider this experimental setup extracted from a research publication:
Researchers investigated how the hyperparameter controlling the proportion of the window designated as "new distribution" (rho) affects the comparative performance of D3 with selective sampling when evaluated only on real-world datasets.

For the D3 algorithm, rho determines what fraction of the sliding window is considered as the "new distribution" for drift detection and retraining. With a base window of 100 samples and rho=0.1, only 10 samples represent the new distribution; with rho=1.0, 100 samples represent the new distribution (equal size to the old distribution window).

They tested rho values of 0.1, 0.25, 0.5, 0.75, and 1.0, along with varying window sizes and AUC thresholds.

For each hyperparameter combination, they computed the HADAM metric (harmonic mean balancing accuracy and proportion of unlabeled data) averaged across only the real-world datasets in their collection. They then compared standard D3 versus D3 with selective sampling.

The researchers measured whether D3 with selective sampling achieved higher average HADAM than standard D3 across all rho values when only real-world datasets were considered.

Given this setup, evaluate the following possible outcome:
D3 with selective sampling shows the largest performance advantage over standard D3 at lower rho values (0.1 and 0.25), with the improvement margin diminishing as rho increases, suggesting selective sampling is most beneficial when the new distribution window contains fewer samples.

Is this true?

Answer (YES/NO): NO